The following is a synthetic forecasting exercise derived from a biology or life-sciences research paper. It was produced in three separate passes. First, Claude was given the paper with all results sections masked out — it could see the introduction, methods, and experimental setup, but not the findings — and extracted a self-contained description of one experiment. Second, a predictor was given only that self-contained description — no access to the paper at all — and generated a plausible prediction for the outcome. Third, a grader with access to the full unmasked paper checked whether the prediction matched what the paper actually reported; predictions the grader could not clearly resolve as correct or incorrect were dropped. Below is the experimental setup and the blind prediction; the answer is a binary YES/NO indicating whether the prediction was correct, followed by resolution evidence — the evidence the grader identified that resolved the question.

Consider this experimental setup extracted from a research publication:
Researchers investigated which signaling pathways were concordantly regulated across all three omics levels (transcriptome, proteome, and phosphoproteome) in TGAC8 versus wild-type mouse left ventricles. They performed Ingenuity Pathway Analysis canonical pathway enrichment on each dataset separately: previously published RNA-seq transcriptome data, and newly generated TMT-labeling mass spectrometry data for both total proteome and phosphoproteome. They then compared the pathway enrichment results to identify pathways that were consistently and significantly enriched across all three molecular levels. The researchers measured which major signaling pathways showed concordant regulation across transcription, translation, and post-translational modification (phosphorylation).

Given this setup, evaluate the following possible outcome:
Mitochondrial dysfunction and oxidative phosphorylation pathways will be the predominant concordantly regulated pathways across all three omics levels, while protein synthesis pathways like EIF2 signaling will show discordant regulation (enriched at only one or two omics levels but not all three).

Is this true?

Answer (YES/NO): NO